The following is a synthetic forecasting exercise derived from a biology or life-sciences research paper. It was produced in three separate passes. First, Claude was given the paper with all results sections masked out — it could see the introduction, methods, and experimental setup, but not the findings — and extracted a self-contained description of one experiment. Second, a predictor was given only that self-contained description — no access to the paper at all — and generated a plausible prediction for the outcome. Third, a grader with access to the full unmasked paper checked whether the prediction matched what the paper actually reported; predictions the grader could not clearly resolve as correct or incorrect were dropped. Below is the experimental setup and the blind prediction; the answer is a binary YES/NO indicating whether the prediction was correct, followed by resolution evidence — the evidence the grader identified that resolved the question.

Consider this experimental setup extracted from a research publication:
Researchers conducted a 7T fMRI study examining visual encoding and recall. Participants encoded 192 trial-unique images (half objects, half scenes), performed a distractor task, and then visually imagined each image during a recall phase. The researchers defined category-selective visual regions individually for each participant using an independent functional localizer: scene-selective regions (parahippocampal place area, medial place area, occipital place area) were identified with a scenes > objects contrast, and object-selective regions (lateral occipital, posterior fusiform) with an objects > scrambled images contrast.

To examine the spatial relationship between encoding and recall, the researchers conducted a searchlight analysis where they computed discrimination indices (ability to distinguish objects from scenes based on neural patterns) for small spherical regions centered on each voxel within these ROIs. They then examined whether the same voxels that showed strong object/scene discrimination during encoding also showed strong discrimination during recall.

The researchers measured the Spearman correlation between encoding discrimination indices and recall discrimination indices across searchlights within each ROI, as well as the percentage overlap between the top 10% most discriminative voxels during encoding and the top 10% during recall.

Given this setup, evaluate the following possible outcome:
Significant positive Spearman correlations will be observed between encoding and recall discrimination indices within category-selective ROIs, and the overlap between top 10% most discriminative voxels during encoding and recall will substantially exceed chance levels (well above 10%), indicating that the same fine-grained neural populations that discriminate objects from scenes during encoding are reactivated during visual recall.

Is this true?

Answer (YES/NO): NO